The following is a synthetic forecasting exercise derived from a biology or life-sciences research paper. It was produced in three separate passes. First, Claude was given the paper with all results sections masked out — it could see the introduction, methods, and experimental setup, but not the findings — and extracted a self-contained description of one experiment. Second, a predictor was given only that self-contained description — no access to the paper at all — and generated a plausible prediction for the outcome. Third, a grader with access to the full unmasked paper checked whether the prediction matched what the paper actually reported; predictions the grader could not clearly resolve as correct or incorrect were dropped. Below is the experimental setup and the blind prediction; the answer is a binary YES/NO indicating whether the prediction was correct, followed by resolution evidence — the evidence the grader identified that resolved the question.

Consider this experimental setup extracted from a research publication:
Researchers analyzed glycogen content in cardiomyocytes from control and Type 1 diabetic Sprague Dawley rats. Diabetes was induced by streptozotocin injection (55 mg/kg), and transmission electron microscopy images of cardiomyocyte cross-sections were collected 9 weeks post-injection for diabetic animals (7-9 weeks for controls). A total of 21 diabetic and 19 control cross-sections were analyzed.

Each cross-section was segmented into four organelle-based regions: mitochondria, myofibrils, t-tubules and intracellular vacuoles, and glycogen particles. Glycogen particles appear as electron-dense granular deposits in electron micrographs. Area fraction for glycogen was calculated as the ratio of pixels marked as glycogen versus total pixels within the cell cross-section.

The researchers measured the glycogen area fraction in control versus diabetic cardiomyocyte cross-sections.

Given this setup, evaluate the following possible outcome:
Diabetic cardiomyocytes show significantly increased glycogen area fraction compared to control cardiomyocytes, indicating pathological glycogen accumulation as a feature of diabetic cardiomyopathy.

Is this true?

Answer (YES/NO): YES